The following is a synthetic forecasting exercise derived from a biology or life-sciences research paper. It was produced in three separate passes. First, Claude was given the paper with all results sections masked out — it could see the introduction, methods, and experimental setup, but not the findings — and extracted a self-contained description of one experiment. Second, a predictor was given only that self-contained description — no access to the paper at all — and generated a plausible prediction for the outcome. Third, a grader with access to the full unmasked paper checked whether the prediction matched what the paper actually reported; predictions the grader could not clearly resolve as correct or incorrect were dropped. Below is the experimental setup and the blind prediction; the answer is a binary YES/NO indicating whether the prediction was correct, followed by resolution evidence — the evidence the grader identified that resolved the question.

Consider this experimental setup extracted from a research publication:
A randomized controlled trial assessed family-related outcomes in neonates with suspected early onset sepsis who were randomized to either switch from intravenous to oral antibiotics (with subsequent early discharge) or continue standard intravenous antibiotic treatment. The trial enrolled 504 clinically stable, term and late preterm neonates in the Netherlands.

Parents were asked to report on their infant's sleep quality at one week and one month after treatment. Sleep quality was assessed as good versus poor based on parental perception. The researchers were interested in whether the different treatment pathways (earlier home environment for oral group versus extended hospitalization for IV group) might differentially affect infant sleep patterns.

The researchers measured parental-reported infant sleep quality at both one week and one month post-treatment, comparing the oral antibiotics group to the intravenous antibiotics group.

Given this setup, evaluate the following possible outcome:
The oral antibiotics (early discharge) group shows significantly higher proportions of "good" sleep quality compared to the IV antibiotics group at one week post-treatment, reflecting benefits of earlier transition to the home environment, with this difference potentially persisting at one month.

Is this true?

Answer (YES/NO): NO